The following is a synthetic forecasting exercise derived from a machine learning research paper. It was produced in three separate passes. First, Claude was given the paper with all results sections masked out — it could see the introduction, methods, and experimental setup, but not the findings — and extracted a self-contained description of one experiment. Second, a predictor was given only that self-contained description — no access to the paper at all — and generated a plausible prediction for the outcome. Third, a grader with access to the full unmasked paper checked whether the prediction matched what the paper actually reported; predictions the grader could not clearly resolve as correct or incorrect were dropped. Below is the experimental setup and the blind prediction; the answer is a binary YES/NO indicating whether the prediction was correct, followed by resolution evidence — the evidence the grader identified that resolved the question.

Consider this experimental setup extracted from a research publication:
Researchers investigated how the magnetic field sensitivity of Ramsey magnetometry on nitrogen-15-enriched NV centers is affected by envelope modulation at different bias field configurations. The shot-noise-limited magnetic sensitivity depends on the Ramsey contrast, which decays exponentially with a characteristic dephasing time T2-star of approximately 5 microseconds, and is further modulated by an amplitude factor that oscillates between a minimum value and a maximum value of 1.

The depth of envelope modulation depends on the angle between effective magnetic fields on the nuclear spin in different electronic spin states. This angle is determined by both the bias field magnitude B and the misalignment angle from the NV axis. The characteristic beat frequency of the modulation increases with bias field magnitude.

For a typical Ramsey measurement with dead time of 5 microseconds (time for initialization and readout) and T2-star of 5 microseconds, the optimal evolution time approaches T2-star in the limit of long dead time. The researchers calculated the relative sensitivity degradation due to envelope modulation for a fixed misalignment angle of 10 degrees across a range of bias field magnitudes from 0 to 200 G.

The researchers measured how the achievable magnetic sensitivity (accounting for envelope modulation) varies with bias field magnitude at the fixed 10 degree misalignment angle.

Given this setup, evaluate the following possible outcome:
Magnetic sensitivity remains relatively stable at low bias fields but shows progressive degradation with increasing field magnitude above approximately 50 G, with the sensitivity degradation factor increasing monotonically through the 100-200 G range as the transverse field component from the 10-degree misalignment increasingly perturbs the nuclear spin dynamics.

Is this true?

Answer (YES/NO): NO